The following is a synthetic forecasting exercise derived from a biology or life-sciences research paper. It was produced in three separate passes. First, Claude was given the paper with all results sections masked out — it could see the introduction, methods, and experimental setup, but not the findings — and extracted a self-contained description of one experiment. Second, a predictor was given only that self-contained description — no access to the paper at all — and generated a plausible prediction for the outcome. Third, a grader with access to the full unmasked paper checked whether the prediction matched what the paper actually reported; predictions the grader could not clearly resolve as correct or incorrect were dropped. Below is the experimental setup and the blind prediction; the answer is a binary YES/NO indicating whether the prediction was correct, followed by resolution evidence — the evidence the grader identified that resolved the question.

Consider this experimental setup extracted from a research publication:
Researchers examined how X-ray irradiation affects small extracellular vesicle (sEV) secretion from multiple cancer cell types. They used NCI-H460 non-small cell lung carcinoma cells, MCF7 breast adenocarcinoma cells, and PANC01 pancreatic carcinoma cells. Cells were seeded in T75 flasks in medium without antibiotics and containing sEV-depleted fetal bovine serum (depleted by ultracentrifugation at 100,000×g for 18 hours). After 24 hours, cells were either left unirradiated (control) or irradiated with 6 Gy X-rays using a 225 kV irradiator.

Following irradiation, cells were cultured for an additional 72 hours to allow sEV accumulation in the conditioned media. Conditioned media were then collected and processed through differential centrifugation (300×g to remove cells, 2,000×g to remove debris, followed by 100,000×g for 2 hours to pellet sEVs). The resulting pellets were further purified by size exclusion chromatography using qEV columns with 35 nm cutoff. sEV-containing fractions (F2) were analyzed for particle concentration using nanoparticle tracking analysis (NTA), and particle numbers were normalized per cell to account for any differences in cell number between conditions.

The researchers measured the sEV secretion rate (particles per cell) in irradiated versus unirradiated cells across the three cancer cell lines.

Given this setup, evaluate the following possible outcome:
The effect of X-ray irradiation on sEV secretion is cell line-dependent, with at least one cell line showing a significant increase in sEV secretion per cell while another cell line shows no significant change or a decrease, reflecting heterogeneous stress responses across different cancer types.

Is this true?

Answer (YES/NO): NO